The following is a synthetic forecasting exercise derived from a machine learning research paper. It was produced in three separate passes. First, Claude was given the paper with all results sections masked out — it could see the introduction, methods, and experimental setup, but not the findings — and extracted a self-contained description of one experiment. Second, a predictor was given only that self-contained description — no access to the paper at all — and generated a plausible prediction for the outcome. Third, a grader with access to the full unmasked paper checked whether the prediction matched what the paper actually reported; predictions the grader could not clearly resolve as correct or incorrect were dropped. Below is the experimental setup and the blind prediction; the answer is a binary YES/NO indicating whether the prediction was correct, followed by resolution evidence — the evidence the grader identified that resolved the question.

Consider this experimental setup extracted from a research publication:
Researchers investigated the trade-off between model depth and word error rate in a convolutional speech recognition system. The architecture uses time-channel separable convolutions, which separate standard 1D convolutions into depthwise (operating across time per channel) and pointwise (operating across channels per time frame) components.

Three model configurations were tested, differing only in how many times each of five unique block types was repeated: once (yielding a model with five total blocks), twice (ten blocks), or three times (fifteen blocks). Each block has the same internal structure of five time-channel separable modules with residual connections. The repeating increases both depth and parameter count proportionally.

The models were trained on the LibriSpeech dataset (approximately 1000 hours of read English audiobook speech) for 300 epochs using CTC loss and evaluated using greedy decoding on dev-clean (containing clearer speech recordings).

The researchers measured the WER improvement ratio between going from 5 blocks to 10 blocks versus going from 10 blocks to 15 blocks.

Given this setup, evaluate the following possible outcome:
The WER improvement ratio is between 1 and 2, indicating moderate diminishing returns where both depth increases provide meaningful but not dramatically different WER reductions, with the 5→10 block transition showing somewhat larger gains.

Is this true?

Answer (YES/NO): NO